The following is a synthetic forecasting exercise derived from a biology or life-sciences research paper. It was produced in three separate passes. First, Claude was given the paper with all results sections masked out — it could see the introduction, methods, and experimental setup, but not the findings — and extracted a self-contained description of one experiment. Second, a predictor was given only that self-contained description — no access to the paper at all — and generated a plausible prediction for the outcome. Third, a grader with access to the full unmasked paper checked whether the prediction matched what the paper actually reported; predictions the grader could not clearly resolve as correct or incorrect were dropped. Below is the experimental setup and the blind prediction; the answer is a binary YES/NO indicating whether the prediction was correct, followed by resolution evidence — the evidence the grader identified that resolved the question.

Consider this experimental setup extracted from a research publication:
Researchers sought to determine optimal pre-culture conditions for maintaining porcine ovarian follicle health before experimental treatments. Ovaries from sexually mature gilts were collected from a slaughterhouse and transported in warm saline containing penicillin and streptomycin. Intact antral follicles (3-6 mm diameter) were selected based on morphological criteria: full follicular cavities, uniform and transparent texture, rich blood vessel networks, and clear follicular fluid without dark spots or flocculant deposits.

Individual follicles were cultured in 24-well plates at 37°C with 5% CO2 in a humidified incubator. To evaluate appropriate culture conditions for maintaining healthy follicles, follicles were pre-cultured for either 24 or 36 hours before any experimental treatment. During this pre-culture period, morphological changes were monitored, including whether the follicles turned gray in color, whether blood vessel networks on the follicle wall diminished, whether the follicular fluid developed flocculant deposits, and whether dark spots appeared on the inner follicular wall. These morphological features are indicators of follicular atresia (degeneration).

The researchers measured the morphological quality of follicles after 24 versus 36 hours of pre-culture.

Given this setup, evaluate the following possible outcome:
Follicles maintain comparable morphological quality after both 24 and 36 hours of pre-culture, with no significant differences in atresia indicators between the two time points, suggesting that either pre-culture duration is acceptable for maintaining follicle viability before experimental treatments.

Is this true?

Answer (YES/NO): NO